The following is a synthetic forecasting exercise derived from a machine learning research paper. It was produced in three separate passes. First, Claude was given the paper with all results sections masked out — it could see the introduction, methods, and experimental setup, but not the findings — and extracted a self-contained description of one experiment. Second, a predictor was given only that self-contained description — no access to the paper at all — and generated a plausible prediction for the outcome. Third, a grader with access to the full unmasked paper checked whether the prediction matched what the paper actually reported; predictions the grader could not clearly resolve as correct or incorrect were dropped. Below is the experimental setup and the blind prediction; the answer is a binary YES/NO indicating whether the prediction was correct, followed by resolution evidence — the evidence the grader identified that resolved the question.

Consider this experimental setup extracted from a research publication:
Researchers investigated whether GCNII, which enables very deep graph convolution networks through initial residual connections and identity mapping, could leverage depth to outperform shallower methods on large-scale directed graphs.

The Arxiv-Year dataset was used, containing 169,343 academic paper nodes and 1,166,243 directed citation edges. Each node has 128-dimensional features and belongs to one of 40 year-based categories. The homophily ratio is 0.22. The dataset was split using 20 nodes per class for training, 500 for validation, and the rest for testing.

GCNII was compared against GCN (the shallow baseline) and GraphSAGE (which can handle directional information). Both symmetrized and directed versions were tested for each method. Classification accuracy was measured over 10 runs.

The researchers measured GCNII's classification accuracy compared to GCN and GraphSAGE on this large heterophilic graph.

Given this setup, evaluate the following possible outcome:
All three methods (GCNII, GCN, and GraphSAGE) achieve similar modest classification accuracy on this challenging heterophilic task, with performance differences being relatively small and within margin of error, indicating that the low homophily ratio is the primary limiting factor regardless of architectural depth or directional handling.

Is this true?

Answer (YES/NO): NO